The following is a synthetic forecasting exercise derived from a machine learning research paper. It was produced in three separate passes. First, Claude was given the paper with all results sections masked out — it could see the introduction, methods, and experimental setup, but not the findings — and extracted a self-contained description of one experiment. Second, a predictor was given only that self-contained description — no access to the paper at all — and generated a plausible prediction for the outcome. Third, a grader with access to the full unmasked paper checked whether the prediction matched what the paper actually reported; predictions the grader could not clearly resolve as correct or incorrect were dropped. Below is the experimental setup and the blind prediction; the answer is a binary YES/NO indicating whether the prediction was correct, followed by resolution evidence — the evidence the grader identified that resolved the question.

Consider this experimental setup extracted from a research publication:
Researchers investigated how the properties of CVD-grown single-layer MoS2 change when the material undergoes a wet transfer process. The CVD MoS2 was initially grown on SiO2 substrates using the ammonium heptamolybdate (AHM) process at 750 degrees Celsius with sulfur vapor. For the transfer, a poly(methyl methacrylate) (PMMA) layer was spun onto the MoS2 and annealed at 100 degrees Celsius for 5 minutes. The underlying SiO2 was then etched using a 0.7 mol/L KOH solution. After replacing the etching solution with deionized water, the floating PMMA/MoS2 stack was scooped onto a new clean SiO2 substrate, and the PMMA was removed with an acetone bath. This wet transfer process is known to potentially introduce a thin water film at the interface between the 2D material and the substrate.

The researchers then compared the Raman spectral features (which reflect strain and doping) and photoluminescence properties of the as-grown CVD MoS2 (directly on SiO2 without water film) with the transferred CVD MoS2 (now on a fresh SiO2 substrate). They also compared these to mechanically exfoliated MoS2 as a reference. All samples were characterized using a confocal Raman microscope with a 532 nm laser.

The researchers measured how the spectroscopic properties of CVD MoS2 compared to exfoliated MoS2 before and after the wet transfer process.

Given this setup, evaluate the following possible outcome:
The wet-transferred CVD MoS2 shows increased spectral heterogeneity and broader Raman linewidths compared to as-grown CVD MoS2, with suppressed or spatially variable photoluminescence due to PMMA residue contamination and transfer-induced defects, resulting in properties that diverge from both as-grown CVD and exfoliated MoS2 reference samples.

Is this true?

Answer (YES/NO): NO